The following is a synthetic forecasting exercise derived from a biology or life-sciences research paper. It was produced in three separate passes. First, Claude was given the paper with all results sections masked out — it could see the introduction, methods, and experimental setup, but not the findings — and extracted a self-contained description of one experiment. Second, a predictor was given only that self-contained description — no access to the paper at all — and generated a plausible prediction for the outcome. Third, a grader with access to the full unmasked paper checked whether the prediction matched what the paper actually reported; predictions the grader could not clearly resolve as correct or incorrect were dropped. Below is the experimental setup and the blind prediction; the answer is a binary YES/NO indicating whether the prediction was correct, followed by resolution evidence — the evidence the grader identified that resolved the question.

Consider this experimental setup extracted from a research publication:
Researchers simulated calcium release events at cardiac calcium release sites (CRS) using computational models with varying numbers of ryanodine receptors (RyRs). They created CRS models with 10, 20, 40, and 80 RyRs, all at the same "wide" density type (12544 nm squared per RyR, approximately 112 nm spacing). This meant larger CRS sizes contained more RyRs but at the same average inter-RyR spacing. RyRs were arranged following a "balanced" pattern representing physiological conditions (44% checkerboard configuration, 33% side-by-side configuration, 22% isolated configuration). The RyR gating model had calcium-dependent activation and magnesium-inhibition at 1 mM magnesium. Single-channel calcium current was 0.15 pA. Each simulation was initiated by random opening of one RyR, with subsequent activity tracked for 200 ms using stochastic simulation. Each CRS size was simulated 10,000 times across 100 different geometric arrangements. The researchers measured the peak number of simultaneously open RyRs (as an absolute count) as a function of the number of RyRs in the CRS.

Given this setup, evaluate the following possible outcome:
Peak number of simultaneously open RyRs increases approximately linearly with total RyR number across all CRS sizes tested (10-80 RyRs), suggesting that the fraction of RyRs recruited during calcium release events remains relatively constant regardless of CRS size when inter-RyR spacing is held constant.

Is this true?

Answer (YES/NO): YES